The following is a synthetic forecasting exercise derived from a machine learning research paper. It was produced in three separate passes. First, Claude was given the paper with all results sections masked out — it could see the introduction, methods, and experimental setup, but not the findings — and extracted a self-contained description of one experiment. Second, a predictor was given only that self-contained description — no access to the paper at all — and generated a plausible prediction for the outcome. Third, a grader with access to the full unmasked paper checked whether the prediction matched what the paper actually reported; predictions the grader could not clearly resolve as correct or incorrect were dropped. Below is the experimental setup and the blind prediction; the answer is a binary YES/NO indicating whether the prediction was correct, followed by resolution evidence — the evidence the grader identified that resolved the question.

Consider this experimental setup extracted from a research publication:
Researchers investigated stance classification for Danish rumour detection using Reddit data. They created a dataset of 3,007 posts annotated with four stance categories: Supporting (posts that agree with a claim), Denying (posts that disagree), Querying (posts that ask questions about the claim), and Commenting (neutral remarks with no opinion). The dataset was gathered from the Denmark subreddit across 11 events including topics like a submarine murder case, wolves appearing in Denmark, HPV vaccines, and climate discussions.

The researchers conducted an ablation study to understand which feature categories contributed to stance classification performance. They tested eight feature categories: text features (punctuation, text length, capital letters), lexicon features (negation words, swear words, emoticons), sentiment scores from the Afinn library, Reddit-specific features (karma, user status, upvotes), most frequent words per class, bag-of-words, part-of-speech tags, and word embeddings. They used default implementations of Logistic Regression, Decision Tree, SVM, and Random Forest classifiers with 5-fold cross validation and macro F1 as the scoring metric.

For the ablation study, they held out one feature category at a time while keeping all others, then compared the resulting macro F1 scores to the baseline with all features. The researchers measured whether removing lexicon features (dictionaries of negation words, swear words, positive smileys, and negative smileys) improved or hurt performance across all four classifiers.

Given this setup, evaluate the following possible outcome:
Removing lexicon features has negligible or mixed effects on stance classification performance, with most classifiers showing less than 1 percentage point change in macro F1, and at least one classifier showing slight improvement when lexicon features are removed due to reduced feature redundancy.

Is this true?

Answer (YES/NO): NO